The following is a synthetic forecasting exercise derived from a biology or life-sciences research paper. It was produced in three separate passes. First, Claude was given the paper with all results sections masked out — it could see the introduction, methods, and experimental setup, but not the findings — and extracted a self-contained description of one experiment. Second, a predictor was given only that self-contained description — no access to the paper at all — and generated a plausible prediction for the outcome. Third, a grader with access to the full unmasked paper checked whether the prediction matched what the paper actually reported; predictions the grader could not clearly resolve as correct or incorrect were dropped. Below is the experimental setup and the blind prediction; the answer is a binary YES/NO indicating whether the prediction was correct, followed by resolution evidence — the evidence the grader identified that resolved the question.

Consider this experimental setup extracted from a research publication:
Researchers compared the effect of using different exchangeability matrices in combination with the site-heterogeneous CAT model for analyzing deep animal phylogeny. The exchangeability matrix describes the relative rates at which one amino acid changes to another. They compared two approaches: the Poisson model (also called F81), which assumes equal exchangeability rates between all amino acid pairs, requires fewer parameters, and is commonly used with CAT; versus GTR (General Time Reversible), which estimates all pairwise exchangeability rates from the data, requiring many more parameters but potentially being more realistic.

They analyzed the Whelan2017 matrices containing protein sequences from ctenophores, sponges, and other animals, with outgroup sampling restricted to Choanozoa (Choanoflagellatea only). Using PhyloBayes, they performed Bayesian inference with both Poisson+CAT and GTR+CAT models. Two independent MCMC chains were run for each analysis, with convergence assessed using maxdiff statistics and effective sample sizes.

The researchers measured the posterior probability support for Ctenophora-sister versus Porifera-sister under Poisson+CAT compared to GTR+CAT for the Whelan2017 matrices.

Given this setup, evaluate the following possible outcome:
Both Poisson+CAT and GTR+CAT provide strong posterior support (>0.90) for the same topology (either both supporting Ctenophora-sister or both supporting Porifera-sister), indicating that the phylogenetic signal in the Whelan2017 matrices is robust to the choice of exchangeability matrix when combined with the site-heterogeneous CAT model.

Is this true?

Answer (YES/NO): NO